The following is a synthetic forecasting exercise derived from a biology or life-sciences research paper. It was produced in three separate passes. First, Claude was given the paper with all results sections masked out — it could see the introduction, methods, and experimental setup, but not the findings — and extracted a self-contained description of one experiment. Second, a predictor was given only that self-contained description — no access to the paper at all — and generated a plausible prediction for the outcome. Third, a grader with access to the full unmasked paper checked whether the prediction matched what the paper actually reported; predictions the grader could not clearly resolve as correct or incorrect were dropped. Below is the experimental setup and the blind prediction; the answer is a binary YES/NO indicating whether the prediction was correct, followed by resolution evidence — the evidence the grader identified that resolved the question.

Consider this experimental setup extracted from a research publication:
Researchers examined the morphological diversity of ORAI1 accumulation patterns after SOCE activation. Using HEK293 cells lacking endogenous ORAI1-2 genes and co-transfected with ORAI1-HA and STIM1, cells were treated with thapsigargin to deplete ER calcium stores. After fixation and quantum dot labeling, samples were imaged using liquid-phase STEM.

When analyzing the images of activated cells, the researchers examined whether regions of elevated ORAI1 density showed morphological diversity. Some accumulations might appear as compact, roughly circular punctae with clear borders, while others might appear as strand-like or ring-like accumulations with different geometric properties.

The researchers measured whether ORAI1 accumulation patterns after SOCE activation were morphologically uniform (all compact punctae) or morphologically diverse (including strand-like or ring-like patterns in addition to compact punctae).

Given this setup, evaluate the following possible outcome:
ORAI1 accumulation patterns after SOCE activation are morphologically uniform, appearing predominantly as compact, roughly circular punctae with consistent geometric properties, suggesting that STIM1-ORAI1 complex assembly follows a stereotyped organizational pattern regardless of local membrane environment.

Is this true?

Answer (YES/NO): NO